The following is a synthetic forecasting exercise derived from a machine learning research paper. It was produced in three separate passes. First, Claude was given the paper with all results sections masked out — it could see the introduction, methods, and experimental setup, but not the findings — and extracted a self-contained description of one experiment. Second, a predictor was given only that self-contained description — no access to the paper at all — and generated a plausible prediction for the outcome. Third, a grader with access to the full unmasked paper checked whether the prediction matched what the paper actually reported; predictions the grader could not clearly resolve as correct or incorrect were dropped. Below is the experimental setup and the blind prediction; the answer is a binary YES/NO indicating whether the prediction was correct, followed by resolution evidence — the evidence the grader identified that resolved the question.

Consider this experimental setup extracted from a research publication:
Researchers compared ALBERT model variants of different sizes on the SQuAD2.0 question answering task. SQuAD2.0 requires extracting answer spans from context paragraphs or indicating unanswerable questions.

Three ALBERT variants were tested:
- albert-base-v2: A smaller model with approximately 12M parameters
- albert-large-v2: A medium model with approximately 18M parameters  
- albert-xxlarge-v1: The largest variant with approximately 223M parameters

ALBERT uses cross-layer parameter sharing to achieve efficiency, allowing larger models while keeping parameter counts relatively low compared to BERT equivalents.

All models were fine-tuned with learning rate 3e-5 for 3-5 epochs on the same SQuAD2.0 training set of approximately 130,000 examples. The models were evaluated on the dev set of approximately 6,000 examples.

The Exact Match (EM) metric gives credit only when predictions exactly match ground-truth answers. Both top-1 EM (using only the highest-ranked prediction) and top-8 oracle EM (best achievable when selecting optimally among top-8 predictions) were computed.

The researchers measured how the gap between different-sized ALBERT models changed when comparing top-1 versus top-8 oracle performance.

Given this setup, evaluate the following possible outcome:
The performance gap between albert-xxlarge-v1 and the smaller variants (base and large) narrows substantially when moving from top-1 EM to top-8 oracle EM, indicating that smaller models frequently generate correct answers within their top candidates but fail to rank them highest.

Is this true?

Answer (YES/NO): YES